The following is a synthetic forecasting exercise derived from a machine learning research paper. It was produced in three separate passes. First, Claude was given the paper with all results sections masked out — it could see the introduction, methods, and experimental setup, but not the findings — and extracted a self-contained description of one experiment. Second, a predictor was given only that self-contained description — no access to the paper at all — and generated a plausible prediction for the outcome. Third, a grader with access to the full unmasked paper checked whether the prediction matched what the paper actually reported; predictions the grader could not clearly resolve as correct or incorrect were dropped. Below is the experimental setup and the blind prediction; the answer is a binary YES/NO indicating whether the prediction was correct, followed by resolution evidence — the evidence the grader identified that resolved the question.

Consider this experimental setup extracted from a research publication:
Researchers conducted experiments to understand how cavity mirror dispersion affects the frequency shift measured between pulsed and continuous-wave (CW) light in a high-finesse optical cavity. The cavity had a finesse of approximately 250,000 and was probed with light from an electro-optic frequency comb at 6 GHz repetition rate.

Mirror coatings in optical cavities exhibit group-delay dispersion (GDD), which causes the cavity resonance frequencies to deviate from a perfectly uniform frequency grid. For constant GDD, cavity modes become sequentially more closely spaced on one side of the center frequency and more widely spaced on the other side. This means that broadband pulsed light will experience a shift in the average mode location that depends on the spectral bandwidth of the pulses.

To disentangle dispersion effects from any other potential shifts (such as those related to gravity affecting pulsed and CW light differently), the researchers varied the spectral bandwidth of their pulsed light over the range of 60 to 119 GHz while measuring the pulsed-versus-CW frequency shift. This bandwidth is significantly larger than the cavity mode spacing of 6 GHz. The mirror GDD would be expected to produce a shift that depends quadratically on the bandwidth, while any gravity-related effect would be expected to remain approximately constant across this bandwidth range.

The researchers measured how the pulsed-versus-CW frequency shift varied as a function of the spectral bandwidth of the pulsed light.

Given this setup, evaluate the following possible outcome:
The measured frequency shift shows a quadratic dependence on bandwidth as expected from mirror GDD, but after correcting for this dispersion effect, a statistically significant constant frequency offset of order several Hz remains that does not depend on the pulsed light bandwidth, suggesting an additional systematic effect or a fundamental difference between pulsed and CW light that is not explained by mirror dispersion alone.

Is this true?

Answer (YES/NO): NO